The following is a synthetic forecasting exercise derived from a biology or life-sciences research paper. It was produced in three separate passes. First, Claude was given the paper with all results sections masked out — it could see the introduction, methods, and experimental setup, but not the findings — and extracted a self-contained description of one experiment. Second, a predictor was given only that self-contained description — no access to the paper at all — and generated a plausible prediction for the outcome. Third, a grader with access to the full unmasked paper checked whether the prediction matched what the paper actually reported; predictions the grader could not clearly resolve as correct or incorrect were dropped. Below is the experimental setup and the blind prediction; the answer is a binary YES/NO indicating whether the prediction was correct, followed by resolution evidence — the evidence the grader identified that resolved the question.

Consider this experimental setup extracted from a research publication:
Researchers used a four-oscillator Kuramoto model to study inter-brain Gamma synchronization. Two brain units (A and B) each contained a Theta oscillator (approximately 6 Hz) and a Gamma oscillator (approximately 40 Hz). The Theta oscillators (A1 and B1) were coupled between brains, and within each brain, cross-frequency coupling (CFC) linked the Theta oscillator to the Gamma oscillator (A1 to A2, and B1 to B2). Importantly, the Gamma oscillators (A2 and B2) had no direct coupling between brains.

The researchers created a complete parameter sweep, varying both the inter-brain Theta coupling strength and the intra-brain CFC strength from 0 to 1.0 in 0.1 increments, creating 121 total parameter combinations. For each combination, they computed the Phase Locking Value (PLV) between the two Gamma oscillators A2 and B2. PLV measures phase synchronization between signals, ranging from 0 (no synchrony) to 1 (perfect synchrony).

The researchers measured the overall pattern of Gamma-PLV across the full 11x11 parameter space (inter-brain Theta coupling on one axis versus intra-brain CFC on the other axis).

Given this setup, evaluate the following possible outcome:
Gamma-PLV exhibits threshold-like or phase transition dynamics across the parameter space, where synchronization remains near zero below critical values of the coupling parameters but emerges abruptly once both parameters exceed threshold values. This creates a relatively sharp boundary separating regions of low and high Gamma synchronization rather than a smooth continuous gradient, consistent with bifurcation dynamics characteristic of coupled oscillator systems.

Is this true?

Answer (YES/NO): NO